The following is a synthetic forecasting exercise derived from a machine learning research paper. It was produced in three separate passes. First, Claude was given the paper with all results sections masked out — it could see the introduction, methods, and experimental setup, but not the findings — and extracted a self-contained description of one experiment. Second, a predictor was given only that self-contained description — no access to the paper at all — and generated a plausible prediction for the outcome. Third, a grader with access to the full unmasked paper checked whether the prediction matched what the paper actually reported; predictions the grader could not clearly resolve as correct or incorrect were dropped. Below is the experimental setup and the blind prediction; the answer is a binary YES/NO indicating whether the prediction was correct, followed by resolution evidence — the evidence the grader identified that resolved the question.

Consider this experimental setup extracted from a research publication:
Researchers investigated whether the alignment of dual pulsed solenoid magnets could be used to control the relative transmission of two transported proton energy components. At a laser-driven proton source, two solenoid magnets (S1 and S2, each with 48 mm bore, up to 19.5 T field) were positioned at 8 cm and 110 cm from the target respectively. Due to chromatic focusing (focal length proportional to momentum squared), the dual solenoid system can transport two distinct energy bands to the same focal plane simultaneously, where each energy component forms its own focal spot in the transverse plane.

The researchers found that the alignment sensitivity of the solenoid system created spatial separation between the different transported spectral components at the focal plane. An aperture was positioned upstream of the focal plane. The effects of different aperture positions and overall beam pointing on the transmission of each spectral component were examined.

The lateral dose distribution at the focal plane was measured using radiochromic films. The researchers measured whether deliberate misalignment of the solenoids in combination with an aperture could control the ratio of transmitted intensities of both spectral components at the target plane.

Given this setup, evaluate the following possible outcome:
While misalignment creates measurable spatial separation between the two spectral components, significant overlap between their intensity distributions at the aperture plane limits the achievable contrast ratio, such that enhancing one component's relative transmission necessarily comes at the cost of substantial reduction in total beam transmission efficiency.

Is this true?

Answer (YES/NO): NO